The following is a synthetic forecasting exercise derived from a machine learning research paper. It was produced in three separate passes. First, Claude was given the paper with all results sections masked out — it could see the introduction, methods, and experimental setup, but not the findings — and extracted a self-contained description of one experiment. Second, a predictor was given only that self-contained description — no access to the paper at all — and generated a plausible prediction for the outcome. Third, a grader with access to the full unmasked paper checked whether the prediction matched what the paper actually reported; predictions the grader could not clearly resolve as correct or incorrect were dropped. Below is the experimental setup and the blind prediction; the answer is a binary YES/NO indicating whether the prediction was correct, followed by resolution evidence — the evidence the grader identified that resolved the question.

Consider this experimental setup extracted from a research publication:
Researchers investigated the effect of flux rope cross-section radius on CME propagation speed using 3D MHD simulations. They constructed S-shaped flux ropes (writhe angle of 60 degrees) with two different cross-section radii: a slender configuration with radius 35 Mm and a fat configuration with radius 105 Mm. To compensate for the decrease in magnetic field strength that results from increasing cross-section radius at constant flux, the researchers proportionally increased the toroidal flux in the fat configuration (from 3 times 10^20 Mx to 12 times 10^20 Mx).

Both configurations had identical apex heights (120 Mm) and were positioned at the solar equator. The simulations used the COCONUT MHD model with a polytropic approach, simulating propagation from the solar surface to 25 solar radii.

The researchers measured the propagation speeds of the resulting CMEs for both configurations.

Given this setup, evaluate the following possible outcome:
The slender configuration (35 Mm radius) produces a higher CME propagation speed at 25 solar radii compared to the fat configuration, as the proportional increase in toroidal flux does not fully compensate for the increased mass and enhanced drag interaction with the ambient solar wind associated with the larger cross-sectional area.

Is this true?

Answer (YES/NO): NO